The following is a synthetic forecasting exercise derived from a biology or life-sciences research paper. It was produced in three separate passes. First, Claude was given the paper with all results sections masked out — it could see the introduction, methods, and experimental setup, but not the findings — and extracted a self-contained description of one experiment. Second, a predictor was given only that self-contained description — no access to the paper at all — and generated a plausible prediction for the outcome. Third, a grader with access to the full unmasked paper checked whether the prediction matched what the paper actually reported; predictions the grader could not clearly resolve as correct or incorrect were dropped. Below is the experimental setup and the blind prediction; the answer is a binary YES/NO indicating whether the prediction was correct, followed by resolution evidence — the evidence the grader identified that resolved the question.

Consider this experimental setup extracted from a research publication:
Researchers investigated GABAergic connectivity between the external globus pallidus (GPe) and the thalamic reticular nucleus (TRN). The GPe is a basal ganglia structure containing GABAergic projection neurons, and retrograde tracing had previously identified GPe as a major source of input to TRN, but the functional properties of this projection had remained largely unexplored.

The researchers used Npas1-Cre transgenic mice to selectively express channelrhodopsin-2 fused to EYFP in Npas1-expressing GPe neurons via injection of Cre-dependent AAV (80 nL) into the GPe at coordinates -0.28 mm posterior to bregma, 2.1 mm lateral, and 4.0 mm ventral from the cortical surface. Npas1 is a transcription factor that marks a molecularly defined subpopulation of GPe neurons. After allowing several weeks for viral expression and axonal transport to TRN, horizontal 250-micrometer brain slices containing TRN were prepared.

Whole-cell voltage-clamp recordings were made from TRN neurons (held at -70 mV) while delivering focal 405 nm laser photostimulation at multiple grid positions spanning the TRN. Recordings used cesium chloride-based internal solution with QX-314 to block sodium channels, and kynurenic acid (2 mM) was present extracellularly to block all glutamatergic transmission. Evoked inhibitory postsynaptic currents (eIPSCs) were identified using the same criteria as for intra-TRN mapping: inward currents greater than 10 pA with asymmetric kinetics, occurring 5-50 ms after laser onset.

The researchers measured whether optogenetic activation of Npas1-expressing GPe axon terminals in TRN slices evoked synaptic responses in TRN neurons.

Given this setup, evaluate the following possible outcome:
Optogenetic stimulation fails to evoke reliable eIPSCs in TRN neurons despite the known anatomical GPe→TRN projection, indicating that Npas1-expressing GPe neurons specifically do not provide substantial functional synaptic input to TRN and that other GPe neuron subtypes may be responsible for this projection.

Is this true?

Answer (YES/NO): NO